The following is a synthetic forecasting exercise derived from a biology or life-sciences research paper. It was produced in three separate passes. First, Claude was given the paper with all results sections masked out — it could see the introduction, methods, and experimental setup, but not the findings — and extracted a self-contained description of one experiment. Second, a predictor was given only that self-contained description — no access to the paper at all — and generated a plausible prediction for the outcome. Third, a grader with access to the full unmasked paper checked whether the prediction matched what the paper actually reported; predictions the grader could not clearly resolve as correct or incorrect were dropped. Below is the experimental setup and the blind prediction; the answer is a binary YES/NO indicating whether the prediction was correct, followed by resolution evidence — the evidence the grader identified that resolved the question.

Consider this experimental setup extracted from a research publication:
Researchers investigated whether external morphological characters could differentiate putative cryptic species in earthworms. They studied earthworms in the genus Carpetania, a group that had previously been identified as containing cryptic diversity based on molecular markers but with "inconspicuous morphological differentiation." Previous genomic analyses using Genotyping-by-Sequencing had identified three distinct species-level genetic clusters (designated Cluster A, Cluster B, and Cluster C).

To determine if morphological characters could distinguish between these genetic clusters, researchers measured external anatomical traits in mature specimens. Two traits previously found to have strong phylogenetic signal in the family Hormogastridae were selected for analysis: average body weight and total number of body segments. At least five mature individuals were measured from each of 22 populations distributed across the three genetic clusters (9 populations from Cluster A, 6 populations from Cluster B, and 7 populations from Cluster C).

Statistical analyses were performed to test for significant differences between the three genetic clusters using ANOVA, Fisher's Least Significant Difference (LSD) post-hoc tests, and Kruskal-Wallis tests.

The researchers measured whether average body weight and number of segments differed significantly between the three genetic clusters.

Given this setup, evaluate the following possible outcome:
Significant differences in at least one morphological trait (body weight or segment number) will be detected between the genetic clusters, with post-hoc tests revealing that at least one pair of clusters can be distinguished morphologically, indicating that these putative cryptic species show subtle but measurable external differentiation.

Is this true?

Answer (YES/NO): YES